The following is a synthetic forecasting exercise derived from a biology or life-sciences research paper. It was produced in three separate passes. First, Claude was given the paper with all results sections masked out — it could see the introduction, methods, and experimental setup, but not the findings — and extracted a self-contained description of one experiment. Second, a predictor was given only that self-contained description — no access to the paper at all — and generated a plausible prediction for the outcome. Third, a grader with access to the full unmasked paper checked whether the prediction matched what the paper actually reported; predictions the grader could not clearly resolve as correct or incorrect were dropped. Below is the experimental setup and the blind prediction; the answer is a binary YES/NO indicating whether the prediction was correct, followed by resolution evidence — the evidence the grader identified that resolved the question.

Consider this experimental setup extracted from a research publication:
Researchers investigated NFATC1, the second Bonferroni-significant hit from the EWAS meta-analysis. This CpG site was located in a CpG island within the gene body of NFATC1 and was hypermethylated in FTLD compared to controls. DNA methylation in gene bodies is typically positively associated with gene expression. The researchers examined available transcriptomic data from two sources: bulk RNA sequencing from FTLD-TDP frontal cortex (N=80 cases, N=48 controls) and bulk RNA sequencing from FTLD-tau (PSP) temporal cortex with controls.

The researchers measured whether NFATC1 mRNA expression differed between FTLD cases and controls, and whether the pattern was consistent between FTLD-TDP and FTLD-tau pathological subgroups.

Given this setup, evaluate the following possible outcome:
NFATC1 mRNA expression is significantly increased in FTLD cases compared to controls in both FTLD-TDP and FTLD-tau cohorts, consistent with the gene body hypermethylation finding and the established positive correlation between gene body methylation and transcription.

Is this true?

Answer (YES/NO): NO